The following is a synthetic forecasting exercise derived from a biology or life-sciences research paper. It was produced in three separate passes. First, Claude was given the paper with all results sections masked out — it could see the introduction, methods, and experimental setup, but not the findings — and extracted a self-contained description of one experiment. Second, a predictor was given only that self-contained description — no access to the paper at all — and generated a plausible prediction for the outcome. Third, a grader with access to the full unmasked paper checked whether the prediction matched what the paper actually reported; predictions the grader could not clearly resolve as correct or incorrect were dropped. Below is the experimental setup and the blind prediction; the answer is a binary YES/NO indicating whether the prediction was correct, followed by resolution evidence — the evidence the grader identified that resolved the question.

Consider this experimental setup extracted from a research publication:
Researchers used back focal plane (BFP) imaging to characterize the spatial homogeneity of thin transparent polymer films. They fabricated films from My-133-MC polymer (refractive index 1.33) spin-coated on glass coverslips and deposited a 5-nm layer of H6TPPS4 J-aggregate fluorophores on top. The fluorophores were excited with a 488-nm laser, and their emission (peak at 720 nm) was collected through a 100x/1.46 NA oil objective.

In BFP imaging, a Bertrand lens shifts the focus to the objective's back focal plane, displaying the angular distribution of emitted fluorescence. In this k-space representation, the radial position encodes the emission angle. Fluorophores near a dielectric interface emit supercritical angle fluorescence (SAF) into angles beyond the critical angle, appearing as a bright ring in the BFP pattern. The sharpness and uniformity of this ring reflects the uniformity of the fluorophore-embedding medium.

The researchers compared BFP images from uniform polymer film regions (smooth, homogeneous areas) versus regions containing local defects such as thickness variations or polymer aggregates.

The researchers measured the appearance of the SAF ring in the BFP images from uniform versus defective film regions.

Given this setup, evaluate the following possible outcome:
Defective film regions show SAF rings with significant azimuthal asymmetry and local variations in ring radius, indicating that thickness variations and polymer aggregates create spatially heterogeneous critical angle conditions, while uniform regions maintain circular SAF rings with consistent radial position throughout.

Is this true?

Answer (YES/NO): NO